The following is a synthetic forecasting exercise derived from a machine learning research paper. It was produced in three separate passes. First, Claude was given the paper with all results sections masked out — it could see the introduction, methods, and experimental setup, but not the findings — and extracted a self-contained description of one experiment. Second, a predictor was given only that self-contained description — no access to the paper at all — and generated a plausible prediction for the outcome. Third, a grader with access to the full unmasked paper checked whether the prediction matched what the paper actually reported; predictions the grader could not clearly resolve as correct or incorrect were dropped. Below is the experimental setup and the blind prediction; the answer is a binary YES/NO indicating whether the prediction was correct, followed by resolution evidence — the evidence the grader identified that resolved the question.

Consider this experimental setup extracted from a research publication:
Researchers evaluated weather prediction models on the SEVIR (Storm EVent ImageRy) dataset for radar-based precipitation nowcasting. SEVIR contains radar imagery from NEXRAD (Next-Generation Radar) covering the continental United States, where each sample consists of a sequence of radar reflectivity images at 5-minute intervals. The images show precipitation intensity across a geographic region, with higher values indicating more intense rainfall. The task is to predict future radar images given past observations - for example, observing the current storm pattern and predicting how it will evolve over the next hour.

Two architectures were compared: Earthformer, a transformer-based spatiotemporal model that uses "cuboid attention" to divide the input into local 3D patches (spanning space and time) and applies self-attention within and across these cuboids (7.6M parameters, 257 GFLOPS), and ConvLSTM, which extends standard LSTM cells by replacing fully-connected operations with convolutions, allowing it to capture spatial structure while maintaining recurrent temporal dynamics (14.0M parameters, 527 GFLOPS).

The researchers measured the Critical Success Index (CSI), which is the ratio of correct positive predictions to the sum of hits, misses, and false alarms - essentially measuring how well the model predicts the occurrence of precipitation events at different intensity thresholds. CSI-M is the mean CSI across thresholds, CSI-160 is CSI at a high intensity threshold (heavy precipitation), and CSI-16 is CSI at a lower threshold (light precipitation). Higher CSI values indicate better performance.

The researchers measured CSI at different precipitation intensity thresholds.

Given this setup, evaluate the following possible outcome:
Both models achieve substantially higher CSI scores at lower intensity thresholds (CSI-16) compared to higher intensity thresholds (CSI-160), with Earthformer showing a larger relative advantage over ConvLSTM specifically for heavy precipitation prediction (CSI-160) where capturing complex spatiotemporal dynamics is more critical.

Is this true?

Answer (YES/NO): YES